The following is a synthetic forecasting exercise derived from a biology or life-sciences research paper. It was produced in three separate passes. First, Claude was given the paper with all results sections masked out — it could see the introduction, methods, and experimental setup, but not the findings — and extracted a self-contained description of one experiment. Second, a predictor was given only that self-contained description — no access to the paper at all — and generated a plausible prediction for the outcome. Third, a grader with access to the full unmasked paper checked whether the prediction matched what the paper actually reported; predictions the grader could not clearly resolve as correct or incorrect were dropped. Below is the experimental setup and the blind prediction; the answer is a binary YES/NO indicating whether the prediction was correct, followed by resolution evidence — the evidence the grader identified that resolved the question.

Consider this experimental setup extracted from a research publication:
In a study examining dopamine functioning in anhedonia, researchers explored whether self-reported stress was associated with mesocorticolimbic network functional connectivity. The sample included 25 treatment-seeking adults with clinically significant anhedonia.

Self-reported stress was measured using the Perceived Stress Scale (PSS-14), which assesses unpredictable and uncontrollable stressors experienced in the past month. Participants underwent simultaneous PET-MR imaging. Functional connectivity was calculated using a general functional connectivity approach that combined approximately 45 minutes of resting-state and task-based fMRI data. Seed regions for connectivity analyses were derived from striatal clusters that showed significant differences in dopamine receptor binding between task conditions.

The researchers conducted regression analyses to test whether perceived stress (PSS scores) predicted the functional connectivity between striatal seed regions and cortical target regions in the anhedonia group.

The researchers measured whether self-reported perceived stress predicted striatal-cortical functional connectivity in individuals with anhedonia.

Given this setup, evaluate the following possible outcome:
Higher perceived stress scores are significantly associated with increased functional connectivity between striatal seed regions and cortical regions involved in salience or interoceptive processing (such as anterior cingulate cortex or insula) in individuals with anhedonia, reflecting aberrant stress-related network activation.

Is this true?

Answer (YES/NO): NO